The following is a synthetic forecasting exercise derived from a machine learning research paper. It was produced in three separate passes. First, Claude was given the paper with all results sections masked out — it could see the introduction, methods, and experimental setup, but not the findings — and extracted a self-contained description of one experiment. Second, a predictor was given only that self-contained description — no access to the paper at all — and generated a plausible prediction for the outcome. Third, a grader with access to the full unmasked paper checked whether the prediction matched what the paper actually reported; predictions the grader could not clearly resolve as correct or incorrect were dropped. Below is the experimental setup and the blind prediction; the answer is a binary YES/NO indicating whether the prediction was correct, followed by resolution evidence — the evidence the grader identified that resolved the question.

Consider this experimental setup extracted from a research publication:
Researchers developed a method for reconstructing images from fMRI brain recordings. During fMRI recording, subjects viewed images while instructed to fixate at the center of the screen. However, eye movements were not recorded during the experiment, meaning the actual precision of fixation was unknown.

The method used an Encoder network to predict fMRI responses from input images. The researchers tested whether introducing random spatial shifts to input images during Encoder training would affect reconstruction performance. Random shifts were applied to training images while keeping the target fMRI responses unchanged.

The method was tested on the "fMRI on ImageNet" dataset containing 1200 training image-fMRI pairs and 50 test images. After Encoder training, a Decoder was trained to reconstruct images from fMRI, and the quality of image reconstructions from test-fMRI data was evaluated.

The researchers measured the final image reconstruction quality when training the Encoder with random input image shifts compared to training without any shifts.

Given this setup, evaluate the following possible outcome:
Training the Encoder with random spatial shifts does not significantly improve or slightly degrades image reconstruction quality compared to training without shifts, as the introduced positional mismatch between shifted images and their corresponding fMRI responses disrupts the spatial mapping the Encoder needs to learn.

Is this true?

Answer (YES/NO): NO